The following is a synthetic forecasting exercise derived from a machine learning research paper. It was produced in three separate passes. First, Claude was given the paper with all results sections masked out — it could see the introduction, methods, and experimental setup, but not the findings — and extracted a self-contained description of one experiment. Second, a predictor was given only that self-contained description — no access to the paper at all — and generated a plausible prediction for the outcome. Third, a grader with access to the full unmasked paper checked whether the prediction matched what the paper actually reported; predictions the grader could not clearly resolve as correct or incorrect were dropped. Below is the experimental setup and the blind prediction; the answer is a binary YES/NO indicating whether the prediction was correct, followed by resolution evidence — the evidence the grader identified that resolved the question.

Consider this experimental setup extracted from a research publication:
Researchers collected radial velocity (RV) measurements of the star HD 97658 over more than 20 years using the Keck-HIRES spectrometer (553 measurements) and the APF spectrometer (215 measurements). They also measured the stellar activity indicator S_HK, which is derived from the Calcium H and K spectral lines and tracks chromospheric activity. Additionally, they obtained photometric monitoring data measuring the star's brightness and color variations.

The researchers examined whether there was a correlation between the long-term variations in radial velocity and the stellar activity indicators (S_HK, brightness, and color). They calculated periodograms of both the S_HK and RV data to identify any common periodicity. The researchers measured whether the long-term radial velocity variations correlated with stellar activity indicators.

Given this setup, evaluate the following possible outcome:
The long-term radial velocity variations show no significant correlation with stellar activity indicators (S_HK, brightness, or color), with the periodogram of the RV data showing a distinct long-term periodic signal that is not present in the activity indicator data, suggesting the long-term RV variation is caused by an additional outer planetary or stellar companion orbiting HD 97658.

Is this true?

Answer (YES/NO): NO